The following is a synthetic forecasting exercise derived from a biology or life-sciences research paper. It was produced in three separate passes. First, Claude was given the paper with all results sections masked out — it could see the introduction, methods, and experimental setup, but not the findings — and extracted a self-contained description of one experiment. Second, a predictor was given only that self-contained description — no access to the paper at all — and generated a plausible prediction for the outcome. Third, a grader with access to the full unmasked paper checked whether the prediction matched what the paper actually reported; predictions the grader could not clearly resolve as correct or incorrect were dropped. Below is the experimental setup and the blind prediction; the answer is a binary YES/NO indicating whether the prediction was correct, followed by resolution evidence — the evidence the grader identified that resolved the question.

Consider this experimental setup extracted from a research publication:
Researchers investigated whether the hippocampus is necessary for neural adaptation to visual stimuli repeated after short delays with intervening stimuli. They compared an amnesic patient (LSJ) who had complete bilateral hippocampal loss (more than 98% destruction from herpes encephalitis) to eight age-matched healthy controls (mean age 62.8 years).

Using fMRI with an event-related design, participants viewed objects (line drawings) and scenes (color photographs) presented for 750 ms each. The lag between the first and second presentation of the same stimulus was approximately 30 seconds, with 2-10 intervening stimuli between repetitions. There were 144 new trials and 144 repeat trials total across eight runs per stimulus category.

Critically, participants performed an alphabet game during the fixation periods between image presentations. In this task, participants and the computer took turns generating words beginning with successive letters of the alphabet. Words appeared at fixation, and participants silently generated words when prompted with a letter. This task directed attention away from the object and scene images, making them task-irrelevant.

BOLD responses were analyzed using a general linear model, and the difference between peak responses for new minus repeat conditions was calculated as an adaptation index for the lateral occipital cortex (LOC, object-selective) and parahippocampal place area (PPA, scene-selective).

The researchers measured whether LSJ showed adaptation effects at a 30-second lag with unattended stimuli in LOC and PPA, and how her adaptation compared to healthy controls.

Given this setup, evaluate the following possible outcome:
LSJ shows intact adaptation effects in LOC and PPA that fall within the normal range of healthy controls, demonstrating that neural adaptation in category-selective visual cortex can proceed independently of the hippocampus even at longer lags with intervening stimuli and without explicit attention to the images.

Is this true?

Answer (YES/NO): YES